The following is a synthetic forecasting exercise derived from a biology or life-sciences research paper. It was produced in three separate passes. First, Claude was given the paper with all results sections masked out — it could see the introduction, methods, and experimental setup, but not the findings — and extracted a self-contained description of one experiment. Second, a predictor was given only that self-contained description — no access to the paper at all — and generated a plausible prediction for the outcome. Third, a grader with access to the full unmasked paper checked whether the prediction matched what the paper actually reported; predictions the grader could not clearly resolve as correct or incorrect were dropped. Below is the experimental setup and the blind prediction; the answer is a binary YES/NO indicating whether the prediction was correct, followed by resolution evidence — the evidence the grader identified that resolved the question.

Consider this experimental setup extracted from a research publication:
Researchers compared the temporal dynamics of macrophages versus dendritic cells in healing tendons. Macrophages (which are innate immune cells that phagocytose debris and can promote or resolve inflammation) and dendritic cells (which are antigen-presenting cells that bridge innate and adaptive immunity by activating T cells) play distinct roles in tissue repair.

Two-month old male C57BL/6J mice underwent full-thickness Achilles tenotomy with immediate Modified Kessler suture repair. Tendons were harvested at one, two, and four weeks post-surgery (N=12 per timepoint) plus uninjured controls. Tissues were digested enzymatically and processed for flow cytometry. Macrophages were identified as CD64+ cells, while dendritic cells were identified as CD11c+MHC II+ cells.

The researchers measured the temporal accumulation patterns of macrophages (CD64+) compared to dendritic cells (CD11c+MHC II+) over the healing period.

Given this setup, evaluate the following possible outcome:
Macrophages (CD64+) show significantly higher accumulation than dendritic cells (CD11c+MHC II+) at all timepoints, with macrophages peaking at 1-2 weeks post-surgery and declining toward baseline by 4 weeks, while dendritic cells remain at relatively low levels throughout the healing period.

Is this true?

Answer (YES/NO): NO